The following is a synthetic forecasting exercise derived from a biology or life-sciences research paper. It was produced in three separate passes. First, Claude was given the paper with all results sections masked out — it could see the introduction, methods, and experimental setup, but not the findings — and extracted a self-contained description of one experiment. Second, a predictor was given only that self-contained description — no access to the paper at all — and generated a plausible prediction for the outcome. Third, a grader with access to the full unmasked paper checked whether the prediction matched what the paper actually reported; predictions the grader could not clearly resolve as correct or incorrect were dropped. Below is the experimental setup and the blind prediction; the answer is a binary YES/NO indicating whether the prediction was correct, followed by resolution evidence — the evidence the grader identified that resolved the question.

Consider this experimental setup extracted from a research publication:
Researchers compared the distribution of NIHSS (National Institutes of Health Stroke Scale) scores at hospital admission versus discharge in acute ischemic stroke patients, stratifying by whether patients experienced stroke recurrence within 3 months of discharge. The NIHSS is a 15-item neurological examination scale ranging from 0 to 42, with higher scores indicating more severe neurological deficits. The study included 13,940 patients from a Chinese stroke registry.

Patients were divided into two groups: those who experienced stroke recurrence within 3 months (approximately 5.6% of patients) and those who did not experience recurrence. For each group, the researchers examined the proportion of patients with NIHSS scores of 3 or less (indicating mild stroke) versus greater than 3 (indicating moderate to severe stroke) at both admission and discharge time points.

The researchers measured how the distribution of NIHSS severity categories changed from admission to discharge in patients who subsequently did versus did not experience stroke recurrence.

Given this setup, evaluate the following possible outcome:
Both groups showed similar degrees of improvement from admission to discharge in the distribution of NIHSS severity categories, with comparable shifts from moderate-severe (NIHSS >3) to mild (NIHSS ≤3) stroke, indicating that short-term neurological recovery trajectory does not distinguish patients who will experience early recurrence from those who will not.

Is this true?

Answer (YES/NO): NO